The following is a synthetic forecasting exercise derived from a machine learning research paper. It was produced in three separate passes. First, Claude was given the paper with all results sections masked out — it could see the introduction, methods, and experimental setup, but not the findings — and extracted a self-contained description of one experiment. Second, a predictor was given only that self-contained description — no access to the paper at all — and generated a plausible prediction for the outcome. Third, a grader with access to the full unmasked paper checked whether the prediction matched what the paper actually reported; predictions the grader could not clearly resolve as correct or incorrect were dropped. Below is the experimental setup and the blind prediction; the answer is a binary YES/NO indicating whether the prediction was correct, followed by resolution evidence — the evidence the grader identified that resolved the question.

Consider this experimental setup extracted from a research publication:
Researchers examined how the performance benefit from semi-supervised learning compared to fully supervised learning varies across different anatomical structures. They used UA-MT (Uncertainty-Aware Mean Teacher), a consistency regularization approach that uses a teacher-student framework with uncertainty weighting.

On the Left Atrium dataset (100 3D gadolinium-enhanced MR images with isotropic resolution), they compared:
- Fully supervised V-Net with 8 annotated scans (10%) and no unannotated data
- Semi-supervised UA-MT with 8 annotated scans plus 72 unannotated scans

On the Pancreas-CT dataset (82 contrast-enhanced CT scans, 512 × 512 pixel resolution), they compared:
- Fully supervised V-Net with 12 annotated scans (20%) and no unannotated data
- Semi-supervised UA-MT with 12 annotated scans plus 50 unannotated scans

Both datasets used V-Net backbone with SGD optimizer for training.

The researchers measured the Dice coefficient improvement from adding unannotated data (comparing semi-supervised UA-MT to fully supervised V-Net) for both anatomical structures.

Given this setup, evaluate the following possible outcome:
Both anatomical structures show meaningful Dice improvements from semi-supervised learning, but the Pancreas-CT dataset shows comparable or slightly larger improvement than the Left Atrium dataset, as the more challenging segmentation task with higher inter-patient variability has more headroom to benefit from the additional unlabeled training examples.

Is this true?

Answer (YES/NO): NO